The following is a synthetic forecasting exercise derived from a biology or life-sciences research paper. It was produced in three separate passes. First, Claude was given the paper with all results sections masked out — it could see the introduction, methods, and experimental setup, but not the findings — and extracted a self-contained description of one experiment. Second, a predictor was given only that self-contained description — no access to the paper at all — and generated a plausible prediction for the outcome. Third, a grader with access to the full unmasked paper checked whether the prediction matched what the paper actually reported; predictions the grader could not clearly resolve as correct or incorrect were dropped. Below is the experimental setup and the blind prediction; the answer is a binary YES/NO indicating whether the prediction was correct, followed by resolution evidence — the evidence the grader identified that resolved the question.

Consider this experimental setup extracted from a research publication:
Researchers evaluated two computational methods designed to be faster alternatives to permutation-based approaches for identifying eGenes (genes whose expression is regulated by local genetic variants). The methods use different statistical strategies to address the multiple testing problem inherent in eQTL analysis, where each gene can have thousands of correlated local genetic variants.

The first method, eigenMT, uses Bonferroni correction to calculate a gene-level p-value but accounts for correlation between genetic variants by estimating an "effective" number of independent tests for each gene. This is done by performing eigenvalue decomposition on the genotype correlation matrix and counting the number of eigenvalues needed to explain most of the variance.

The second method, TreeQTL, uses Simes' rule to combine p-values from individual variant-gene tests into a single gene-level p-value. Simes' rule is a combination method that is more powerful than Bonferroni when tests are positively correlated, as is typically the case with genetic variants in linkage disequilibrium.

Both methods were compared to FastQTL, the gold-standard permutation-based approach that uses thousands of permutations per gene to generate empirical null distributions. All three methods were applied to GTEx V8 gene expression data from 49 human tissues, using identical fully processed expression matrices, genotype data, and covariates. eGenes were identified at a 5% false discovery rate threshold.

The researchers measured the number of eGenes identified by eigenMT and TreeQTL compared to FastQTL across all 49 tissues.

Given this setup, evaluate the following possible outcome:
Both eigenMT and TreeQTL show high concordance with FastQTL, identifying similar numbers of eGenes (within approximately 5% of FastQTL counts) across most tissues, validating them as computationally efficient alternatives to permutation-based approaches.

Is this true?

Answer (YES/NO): NO